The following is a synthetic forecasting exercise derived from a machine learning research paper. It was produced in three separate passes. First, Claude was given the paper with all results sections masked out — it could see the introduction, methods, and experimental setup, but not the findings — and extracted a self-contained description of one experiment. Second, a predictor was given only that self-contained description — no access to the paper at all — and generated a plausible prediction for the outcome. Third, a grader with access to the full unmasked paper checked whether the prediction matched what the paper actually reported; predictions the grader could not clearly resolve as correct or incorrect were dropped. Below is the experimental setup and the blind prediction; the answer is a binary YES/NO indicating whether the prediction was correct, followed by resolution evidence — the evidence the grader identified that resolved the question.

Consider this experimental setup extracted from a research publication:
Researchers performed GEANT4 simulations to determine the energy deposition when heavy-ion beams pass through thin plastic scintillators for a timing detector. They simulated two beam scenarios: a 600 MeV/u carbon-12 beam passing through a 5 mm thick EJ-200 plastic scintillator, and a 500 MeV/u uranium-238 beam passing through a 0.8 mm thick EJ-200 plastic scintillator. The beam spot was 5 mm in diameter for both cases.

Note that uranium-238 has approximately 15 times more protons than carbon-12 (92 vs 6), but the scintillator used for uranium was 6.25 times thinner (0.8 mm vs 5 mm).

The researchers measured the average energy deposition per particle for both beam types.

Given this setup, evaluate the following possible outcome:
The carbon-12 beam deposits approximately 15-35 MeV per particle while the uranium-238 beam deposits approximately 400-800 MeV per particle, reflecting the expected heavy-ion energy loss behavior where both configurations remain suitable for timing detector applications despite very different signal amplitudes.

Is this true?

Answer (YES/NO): NO